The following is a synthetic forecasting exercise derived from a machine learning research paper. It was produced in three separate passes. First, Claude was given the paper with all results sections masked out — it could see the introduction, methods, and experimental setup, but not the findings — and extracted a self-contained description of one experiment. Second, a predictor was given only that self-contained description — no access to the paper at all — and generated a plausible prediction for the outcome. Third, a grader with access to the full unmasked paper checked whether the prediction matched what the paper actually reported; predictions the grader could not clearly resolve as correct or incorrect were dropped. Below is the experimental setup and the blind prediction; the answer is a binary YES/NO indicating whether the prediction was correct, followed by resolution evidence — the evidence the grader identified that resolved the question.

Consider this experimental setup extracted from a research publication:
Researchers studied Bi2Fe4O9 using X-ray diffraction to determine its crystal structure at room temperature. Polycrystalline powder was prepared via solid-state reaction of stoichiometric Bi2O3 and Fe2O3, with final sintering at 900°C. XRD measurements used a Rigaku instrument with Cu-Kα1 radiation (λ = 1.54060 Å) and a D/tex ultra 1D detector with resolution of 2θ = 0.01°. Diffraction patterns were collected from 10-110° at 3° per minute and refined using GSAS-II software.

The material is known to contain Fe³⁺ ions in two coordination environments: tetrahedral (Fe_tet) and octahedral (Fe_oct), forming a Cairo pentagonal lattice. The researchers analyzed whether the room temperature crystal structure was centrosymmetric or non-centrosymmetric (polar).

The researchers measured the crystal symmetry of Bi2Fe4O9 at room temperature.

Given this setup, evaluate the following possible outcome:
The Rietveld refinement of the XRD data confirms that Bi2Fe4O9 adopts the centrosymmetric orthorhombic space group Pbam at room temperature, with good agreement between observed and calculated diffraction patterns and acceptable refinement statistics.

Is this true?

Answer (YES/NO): YES